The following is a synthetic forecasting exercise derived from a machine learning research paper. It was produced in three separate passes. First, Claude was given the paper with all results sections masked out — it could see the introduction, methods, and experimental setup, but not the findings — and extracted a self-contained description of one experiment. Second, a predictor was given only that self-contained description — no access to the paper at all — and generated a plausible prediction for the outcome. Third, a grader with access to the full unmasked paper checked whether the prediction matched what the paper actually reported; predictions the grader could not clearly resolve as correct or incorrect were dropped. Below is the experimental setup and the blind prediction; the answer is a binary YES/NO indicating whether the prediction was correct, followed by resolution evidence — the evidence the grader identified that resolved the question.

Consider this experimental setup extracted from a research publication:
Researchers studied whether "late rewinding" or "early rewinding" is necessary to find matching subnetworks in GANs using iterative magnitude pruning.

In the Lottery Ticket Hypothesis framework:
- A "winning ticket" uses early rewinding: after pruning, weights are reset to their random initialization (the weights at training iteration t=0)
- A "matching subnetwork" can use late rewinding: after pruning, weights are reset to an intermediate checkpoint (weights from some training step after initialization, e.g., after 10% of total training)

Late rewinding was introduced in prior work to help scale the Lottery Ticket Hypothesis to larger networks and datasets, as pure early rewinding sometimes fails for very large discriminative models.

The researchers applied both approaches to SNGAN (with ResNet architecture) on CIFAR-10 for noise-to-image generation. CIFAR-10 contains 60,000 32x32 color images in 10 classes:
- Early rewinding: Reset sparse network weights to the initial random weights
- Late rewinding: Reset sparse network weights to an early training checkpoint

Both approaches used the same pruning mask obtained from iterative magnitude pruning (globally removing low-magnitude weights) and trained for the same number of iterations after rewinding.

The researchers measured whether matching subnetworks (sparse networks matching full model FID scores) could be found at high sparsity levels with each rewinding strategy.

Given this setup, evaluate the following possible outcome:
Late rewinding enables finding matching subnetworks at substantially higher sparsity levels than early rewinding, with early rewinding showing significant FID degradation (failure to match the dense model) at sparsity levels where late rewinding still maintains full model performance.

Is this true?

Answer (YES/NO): YES